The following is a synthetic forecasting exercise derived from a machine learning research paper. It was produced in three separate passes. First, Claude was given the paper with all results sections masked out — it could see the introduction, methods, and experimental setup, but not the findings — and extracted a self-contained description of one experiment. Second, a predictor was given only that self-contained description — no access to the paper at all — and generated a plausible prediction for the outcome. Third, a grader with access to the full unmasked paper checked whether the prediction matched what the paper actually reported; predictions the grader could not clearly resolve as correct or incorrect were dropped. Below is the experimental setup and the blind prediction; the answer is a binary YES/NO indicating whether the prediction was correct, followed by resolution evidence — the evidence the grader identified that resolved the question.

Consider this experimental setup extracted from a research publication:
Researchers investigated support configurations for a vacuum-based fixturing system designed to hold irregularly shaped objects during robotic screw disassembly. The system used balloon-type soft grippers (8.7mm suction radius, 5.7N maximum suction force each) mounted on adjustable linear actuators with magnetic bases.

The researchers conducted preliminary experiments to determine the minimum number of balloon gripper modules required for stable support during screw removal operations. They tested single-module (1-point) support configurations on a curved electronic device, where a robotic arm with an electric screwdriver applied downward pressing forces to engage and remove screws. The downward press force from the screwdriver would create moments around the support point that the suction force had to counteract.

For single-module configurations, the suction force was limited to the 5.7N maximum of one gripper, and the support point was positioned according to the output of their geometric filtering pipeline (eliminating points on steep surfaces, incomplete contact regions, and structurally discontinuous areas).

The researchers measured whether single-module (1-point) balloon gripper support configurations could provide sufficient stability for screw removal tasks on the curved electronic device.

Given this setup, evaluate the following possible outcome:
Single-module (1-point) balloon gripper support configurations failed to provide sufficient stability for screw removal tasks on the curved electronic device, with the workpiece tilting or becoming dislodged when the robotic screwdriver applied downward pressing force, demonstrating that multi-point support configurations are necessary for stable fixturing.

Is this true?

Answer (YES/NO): YES